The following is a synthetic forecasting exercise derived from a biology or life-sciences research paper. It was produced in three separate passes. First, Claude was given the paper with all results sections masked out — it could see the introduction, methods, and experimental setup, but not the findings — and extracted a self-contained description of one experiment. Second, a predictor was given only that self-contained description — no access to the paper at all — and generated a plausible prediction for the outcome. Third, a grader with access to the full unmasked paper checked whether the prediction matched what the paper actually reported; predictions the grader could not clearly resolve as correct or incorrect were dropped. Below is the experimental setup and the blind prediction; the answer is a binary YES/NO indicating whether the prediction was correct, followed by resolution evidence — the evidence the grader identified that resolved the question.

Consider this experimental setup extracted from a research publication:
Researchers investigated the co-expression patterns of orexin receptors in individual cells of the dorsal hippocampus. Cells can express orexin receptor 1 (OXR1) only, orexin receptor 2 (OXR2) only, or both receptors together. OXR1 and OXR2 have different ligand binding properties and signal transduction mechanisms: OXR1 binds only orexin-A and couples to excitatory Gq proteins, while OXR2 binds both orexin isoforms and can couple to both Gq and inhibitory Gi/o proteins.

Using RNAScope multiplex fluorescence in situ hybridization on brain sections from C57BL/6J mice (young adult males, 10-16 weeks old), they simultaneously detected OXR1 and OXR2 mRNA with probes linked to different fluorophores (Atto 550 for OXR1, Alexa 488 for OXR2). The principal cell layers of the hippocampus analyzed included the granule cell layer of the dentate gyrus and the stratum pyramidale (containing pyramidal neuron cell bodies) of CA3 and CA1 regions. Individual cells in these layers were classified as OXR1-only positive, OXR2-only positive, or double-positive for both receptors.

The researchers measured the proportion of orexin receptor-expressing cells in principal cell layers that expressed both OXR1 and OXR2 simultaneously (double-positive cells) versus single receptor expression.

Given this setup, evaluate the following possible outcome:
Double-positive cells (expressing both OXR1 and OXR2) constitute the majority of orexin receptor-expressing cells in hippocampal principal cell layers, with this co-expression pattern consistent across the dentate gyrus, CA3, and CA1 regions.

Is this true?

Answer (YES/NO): NO